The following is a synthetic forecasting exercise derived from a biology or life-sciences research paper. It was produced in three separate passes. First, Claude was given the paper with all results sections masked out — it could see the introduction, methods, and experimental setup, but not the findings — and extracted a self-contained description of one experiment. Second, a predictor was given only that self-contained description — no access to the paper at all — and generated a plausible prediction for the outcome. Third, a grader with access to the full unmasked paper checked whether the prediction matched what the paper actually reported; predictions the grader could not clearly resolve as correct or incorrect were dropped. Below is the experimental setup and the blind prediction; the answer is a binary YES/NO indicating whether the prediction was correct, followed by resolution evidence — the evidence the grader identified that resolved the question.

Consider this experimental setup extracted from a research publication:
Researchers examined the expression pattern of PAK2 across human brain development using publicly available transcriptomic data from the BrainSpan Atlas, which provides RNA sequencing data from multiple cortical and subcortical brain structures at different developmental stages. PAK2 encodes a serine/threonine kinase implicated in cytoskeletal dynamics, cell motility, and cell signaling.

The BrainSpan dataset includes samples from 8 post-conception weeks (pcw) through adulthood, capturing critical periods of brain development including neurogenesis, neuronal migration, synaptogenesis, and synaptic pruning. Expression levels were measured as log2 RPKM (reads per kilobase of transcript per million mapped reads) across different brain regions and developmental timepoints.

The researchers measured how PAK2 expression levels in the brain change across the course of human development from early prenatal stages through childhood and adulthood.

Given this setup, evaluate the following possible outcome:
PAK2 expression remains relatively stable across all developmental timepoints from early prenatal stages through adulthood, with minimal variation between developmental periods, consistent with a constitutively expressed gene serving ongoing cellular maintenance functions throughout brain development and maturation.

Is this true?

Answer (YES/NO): NO